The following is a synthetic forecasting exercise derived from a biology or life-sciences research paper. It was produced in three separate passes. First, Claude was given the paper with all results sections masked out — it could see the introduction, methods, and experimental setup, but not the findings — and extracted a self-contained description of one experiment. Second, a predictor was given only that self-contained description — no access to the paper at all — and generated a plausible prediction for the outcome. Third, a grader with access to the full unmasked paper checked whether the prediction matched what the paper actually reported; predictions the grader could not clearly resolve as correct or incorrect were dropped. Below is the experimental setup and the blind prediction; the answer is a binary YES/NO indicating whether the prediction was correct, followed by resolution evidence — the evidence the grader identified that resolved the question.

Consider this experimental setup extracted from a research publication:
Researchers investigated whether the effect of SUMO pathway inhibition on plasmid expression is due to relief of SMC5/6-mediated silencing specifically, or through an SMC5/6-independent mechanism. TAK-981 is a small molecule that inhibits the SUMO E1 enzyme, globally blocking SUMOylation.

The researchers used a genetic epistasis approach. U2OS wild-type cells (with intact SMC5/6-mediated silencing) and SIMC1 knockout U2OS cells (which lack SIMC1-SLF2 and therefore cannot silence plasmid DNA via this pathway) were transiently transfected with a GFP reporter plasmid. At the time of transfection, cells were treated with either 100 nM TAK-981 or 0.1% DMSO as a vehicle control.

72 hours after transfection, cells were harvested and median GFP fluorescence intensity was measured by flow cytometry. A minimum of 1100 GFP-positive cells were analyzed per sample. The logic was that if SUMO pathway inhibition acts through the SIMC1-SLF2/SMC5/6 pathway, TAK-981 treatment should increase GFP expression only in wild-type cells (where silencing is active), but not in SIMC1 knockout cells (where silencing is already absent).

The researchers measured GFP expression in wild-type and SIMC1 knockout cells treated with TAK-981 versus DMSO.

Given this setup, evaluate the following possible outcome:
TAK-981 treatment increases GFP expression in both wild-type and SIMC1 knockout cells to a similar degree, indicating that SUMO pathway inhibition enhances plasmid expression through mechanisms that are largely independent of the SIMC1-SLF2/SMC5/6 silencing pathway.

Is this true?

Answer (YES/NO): NO